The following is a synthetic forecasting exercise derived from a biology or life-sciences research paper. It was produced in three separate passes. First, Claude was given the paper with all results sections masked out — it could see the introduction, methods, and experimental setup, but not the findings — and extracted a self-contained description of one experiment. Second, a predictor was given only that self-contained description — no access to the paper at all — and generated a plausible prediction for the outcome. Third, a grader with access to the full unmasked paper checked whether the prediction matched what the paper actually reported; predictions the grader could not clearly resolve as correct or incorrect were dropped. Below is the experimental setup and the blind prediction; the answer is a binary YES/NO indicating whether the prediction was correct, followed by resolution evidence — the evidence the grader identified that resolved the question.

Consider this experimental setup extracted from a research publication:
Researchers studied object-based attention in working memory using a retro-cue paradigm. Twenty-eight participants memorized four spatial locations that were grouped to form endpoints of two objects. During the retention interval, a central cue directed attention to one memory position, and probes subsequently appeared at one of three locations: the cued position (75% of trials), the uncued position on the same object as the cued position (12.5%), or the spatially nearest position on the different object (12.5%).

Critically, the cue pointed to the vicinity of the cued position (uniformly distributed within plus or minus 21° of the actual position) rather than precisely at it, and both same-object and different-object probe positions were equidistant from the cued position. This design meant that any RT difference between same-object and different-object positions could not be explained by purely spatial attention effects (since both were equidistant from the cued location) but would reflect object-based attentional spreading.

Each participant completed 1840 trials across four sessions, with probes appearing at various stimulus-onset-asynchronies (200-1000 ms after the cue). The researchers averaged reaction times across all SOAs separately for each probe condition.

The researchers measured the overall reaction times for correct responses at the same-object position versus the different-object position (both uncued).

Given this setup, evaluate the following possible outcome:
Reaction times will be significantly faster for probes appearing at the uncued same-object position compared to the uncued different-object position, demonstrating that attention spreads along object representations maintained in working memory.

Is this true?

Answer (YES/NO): YES